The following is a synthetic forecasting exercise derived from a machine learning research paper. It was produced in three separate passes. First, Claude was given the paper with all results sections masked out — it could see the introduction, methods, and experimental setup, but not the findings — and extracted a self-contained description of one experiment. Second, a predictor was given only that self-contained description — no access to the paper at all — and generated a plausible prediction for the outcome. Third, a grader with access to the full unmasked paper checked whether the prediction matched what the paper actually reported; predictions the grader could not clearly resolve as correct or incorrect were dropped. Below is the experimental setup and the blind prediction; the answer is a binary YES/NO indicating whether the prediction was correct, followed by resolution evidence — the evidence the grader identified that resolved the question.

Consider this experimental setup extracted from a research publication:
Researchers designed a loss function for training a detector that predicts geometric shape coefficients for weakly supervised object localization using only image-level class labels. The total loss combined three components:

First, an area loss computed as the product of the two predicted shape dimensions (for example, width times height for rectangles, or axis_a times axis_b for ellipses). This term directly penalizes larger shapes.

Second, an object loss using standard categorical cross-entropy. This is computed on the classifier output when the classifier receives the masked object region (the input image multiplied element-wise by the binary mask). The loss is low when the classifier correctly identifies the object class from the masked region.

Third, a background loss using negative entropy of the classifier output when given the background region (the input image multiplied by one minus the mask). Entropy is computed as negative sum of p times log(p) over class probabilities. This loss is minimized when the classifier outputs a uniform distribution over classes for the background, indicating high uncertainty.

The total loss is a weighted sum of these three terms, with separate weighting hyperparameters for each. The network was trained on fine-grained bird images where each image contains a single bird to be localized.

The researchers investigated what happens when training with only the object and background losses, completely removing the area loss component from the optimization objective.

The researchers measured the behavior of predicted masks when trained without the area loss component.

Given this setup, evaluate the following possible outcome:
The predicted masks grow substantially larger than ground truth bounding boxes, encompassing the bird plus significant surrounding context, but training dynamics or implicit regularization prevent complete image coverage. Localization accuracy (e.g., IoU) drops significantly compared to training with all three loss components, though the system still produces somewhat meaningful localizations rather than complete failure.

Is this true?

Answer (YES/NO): YES